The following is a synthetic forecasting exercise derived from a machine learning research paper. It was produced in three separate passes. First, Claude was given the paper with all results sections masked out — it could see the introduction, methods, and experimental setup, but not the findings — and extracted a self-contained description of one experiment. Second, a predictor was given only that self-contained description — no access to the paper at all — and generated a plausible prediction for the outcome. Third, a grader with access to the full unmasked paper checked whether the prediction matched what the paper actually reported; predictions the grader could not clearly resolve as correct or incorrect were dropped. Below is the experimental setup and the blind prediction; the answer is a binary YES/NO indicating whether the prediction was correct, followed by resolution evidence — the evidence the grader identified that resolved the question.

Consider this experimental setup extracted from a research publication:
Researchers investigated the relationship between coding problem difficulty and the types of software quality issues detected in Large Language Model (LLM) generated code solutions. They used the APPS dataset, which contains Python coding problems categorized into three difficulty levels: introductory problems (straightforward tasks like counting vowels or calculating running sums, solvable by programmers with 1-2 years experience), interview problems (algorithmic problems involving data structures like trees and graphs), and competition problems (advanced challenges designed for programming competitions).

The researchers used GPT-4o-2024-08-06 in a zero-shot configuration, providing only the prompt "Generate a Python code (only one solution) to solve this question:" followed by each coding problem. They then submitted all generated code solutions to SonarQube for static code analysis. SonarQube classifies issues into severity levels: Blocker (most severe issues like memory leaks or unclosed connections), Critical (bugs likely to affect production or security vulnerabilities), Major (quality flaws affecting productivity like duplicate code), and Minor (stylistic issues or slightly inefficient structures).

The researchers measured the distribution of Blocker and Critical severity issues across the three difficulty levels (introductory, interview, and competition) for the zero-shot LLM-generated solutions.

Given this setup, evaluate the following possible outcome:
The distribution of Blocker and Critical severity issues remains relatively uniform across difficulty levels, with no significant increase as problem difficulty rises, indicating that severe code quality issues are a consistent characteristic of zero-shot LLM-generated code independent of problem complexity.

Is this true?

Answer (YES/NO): NO